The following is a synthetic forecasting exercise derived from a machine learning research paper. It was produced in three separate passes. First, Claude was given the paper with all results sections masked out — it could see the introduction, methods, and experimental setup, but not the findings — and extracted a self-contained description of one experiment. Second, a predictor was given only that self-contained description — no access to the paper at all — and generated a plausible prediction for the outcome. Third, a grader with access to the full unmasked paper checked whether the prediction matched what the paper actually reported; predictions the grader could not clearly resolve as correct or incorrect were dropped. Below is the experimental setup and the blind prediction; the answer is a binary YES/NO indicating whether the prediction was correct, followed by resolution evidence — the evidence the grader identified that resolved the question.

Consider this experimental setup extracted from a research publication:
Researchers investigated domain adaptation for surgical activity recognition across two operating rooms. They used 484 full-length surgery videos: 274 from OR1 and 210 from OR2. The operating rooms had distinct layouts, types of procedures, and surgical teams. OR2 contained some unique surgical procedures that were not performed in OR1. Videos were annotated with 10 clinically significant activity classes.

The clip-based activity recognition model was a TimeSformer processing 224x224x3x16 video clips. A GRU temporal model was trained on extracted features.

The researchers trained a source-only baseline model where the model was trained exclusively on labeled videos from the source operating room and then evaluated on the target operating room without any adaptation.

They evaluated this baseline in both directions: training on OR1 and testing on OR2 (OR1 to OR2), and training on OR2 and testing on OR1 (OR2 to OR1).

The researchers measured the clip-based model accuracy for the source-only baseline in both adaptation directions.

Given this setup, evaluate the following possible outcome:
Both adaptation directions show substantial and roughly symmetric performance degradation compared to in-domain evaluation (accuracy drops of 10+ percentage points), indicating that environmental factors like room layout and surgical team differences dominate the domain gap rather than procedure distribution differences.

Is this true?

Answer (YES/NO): NO